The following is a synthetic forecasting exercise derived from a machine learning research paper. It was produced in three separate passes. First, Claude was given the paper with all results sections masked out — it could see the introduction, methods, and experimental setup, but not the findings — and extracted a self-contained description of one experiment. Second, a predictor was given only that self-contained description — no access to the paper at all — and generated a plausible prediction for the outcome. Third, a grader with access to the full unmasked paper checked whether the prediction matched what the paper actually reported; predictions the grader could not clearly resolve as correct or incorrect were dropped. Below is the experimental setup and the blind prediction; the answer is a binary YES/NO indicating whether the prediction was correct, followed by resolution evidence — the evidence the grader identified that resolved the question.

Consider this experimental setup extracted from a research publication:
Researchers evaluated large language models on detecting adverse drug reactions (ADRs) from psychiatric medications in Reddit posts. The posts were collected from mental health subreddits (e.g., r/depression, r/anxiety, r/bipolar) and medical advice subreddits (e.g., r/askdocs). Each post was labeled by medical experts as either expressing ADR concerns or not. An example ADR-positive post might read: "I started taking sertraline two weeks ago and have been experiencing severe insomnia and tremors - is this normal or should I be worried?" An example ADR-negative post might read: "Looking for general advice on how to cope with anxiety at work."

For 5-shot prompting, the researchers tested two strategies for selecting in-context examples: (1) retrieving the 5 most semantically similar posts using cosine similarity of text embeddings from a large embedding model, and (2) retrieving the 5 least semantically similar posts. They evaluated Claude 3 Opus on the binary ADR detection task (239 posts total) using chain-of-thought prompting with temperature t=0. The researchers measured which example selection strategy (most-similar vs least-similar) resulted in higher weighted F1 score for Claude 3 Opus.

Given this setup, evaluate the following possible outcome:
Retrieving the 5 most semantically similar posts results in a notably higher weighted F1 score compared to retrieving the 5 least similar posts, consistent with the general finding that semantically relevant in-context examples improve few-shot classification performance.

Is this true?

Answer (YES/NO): NO